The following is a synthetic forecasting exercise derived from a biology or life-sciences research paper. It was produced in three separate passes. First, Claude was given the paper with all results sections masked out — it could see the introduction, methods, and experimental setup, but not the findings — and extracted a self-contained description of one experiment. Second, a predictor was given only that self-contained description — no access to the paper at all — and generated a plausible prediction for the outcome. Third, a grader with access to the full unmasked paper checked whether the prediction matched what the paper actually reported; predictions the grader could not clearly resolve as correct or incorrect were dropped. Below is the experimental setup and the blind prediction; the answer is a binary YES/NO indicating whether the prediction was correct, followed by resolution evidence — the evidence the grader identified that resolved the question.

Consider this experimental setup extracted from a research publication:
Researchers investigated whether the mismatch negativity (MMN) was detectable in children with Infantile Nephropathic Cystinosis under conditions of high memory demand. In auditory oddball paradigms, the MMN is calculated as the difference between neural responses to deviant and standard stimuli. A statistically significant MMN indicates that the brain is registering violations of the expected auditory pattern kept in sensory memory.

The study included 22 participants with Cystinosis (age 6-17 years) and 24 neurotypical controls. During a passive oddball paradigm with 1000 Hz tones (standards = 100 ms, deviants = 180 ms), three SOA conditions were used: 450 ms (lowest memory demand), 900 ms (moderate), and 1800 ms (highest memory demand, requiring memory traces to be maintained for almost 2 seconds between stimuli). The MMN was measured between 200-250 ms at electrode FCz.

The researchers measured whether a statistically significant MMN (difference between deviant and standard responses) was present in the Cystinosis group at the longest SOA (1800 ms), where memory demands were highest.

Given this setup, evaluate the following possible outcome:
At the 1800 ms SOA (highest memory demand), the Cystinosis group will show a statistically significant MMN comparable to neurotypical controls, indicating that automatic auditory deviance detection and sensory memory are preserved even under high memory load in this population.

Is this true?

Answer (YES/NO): NO